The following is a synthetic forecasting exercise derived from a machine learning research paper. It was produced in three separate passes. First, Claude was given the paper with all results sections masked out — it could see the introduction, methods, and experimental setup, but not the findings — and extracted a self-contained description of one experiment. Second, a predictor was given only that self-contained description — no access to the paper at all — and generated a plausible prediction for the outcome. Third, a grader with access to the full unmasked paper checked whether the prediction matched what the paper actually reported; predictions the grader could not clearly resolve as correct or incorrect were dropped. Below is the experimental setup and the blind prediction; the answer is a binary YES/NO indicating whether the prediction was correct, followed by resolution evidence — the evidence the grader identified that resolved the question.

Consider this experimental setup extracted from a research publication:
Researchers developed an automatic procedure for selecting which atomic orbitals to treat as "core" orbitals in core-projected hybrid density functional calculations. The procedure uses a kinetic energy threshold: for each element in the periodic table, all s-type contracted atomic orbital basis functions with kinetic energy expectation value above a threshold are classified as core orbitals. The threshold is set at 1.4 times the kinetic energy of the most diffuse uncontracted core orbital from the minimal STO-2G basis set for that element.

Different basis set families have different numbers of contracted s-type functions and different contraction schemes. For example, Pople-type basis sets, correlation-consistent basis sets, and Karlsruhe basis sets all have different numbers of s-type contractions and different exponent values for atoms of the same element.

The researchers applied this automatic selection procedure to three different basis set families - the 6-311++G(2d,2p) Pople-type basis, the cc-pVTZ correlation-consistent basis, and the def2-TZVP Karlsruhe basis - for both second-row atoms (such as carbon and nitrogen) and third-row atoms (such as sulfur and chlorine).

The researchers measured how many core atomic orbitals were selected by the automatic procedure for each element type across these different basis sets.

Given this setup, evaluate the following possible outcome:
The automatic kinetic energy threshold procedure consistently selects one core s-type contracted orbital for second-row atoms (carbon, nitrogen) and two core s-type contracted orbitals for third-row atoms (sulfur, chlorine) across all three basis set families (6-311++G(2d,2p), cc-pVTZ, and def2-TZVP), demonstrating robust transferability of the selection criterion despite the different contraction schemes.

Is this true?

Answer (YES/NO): NO